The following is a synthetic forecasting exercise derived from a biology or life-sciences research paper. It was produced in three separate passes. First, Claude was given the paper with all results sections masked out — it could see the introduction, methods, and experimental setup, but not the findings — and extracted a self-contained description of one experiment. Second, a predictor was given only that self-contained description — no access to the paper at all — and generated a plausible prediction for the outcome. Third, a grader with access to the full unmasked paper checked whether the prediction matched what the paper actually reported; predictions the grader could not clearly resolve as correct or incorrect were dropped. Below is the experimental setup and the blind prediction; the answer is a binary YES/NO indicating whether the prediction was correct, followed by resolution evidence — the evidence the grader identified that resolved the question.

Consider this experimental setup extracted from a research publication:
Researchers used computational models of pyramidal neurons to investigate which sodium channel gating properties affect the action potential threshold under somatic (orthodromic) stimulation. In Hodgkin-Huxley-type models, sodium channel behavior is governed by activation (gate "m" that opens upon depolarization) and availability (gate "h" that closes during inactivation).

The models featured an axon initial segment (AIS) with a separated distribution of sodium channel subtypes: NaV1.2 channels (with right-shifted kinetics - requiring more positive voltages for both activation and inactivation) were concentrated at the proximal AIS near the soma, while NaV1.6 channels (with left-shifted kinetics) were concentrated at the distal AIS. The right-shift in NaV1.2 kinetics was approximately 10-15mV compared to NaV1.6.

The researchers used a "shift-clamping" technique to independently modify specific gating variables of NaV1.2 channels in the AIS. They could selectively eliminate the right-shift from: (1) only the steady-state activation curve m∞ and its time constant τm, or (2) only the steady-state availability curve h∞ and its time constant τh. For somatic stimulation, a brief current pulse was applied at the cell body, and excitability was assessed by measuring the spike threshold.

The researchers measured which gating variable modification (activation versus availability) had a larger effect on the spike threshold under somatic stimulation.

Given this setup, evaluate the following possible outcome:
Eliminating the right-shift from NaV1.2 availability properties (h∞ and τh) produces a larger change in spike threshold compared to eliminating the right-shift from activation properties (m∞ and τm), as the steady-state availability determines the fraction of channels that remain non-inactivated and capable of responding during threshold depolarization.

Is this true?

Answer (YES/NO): NO